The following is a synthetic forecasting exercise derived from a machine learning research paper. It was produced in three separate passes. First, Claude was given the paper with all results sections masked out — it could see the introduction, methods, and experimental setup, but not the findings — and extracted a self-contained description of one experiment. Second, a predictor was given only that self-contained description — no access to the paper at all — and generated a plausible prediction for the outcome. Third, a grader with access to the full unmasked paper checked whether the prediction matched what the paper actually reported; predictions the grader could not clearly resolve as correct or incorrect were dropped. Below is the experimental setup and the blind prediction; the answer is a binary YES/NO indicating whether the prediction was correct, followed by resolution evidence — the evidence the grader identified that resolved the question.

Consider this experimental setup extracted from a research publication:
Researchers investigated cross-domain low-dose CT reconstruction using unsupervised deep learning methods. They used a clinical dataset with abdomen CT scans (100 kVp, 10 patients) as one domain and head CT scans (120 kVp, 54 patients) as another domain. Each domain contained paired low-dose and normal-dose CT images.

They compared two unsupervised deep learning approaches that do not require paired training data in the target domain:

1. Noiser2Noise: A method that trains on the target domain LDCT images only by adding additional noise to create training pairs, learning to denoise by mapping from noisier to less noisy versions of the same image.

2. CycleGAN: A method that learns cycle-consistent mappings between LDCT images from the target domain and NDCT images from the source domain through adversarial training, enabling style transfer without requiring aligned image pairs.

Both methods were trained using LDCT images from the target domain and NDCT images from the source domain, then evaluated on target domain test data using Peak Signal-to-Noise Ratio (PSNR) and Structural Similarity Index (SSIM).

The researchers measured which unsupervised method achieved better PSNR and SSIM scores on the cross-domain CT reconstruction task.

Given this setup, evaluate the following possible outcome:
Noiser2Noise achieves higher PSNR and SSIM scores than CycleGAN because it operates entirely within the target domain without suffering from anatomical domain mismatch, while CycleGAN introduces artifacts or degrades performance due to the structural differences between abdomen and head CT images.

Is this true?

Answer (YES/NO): NO